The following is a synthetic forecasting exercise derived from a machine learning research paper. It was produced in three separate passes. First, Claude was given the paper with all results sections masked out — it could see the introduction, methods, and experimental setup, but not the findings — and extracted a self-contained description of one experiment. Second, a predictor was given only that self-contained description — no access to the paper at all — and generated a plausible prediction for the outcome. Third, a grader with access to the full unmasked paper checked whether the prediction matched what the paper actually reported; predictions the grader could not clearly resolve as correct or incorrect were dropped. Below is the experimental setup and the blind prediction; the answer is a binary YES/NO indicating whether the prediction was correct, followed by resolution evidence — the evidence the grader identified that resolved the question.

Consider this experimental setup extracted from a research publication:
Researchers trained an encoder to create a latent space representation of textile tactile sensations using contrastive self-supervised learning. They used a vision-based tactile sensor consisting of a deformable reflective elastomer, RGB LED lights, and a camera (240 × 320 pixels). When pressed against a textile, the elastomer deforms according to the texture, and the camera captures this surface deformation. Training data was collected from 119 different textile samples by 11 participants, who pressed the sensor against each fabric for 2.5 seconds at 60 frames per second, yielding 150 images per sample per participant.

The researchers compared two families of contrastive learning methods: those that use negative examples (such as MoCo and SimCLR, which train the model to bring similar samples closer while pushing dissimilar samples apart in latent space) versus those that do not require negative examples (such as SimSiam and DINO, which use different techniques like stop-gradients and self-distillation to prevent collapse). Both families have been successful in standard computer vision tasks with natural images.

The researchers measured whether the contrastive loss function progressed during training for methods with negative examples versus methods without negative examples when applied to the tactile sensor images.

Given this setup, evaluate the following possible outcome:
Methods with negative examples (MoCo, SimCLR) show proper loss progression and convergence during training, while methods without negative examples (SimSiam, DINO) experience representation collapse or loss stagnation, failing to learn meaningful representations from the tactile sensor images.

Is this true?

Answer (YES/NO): YES